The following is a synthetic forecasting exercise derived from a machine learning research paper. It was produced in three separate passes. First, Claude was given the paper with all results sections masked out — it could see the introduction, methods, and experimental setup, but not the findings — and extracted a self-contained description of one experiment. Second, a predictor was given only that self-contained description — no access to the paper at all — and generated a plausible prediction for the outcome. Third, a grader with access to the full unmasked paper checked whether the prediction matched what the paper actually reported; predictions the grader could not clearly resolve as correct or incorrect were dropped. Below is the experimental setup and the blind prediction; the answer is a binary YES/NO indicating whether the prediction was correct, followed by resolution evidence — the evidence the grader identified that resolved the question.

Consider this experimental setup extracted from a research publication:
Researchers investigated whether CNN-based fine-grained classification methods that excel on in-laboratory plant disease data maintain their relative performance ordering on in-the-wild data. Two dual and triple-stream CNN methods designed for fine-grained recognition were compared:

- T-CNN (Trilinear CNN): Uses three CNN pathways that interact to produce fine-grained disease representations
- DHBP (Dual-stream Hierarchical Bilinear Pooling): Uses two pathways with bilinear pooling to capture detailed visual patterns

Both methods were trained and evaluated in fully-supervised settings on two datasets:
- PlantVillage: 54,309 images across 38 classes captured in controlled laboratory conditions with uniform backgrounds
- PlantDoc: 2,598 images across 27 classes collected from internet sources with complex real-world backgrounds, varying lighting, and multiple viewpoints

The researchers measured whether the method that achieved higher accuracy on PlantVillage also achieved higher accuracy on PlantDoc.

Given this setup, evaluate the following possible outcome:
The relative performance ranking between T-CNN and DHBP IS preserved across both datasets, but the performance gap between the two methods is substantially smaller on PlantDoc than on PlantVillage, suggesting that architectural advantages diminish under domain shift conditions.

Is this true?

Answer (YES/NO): NO